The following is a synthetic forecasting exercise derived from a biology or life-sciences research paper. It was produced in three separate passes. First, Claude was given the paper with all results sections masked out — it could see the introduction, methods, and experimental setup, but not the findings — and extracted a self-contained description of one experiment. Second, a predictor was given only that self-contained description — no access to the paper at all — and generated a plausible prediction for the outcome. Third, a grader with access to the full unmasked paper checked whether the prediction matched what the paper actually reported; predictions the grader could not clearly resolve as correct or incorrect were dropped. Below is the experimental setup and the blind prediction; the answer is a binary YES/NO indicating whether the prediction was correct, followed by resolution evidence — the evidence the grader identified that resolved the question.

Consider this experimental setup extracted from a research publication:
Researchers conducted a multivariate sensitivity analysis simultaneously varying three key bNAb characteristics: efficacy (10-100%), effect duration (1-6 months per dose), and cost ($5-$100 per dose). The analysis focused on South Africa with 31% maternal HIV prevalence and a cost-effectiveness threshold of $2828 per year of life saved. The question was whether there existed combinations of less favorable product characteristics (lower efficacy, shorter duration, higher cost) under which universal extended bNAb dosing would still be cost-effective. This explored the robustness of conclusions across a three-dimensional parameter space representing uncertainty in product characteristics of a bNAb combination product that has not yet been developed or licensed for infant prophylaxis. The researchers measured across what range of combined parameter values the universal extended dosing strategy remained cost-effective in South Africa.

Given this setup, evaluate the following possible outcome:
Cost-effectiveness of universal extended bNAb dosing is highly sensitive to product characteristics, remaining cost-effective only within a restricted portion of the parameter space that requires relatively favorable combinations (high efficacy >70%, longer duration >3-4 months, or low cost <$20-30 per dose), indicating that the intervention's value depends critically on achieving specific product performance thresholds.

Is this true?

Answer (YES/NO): NO